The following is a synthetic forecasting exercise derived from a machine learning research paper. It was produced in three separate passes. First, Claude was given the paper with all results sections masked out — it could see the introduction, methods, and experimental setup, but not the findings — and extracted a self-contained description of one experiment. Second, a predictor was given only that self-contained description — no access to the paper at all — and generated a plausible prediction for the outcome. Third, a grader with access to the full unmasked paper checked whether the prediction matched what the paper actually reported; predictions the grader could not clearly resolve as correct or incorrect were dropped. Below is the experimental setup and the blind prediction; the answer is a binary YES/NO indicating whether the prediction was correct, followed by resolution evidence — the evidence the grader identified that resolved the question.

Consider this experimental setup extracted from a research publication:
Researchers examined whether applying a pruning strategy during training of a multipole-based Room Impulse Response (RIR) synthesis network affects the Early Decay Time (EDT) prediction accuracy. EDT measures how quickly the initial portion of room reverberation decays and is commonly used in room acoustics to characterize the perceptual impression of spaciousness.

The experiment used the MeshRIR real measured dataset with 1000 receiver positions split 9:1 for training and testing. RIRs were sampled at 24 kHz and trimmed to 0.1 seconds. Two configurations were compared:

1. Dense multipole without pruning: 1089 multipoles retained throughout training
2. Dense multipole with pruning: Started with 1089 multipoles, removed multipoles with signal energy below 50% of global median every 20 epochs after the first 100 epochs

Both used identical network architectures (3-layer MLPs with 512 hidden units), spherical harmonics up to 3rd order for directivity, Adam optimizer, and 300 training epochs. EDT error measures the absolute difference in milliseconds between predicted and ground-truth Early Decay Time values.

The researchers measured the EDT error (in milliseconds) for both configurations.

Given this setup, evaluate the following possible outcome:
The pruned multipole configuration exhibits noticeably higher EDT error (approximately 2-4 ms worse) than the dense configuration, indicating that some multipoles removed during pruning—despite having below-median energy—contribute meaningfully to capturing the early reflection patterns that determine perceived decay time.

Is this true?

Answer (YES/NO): NO